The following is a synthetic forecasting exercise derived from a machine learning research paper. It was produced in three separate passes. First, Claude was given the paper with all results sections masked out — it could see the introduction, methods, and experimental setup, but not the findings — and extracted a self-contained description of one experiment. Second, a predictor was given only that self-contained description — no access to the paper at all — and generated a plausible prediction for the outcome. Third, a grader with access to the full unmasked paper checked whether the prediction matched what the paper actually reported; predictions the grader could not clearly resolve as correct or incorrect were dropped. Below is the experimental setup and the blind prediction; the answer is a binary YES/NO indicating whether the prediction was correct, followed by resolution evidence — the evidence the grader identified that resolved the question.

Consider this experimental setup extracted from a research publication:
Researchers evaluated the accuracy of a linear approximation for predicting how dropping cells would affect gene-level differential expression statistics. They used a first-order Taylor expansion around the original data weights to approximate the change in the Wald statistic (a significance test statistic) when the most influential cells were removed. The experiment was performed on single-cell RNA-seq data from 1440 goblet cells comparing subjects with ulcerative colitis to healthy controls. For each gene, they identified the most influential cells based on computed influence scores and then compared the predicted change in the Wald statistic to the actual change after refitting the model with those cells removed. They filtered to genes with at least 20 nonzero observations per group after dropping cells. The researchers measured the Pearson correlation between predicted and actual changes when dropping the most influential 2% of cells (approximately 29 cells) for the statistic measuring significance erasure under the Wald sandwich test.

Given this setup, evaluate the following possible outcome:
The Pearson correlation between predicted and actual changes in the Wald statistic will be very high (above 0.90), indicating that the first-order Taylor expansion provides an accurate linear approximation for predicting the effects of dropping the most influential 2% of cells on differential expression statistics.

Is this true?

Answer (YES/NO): YES